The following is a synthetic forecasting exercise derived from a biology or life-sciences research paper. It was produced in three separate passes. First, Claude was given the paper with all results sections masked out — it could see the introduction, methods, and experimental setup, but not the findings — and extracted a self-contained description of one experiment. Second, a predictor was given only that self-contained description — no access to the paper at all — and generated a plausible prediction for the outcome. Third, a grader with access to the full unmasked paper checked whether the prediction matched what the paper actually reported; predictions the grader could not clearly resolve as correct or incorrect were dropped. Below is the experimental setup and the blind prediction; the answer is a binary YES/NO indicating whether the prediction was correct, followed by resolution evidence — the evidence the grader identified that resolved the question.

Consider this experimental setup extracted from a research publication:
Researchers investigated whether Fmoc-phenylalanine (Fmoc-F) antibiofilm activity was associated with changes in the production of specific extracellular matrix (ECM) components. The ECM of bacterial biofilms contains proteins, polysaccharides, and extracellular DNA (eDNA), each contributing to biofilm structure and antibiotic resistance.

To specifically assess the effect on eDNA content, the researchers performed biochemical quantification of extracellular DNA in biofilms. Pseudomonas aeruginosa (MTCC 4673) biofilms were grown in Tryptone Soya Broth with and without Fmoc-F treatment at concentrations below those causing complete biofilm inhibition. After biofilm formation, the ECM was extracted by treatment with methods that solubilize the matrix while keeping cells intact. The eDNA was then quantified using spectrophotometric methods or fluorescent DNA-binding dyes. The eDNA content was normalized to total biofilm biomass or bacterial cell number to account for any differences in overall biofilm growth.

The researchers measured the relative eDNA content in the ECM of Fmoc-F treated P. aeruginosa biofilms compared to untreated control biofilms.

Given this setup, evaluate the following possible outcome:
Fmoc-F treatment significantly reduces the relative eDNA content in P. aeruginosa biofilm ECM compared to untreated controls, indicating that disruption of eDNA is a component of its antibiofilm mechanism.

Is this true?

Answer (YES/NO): NO